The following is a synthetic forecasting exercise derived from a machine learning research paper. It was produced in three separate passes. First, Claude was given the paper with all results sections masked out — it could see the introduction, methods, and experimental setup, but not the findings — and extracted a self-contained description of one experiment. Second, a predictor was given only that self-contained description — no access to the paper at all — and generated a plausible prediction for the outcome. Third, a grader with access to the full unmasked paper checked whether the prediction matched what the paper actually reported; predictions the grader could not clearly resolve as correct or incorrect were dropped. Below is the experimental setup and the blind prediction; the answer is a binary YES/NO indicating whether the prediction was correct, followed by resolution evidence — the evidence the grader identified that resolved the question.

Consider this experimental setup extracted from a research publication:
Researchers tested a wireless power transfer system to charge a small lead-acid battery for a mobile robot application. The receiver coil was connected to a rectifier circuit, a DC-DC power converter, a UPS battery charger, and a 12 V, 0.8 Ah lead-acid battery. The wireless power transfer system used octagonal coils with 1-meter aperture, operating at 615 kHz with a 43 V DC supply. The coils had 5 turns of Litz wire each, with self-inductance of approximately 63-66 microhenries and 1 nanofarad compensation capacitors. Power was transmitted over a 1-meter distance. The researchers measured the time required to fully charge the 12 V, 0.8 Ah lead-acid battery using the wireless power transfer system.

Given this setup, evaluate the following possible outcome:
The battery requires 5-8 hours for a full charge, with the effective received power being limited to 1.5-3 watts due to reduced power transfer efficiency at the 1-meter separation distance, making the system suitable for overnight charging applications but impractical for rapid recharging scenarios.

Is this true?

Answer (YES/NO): NO